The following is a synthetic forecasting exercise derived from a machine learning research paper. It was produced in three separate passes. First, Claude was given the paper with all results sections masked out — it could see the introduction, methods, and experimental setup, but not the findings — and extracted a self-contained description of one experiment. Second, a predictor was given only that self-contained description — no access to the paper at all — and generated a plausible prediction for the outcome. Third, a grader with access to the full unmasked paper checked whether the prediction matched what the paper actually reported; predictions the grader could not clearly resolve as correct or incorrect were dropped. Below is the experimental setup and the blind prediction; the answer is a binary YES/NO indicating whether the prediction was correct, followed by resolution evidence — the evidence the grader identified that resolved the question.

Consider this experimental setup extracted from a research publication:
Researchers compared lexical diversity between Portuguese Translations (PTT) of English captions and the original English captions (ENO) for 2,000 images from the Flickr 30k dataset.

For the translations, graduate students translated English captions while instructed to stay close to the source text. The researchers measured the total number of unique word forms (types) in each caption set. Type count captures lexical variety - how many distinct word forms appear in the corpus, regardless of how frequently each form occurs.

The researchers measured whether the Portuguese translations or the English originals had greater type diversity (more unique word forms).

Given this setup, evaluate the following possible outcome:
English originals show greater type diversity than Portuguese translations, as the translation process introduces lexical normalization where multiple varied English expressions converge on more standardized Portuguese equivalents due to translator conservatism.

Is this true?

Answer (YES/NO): NO